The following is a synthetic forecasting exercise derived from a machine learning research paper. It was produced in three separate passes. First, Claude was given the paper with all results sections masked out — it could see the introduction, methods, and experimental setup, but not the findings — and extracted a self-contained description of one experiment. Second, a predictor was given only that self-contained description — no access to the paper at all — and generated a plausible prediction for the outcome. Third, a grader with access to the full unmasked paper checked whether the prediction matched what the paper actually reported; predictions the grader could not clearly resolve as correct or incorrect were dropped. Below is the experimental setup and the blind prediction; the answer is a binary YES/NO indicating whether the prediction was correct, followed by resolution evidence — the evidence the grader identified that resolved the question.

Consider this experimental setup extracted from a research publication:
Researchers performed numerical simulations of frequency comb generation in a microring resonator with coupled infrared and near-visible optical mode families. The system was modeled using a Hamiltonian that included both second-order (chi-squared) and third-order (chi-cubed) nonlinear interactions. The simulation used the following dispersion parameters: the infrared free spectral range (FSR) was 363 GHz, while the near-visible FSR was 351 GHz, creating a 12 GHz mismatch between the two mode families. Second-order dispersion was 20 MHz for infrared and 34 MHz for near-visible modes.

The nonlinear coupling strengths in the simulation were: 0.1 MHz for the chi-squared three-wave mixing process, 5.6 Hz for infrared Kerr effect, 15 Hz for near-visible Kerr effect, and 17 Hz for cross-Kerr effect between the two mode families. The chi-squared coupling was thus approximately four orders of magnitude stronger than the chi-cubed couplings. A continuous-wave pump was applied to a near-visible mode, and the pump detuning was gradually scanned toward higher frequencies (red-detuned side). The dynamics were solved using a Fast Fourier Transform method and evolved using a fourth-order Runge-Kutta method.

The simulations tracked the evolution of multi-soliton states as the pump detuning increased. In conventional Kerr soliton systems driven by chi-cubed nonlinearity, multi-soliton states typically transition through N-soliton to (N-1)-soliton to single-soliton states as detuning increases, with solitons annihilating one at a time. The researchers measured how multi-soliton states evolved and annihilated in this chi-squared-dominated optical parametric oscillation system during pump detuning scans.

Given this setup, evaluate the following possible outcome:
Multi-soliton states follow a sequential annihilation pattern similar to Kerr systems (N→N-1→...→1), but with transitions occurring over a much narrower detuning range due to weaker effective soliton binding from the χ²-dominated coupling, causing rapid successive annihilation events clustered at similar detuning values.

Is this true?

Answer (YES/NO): NO